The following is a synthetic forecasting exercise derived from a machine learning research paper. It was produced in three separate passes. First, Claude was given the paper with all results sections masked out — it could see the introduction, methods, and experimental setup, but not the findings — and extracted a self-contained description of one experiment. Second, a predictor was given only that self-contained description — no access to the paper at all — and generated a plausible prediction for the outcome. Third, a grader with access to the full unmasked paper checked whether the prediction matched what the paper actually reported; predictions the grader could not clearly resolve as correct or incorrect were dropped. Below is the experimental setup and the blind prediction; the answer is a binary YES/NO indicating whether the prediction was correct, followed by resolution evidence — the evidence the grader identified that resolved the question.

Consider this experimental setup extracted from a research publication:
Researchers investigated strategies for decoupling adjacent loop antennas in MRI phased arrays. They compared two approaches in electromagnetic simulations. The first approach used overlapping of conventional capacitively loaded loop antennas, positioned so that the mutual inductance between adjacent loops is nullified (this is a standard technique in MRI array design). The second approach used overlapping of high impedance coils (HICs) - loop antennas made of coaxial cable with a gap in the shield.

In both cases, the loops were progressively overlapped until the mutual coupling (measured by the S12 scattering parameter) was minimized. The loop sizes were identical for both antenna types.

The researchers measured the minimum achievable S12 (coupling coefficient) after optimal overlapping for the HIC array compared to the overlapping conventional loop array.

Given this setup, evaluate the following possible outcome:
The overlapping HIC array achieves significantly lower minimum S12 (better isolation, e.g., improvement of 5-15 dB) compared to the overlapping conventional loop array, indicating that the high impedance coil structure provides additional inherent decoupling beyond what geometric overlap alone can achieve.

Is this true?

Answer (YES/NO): NO